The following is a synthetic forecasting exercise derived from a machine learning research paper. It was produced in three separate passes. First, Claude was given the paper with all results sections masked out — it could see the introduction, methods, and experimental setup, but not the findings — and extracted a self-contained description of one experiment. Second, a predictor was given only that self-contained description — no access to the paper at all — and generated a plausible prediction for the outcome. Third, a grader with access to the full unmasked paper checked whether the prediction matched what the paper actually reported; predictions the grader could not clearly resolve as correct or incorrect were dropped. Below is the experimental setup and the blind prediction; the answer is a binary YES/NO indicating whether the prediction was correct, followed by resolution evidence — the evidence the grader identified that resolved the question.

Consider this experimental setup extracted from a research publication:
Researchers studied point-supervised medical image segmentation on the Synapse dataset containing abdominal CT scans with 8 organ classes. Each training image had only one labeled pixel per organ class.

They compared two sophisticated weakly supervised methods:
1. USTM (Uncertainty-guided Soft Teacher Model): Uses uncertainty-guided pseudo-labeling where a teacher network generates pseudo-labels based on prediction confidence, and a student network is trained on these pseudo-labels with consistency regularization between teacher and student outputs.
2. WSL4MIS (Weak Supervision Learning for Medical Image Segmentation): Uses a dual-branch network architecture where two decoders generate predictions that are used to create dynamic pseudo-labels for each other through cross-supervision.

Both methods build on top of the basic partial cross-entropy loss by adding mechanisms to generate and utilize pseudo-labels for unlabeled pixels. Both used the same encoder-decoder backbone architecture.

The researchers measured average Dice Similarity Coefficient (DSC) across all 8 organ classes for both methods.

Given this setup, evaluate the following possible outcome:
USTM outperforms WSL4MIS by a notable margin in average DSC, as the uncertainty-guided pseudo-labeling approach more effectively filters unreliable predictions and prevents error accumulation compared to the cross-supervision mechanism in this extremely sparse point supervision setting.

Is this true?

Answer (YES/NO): YES